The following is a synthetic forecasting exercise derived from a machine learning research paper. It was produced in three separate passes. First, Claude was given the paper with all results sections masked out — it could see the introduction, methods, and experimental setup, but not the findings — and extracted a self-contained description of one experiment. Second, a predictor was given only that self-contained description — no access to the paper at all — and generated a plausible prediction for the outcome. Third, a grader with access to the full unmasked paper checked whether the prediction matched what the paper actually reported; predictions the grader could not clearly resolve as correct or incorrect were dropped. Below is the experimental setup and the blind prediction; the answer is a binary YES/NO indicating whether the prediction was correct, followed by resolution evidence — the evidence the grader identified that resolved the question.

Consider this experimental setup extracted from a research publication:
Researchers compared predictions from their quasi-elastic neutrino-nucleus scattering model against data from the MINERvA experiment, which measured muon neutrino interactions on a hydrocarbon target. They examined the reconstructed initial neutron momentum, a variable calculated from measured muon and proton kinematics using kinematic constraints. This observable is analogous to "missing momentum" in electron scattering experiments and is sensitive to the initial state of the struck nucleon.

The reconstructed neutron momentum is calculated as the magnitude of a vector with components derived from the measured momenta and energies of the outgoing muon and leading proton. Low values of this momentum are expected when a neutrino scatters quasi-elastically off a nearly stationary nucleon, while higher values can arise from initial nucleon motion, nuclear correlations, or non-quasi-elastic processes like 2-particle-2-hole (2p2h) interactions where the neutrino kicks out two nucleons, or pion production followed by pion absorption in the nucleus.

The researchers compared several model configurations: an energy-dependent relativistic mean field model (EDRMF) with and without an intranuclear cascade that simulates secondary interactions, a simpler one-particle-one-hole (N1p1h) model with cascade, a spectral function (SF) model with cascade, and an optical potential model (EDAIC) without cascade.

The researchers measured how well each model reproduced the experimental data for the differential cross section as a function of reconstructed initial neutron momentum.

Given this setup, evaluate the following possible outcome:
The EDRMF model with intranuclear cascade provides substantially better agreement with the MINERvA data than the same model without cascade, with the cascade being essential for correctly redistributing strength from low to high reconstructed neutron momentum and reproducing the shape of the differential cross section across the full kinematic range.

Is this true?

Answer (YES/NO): YES